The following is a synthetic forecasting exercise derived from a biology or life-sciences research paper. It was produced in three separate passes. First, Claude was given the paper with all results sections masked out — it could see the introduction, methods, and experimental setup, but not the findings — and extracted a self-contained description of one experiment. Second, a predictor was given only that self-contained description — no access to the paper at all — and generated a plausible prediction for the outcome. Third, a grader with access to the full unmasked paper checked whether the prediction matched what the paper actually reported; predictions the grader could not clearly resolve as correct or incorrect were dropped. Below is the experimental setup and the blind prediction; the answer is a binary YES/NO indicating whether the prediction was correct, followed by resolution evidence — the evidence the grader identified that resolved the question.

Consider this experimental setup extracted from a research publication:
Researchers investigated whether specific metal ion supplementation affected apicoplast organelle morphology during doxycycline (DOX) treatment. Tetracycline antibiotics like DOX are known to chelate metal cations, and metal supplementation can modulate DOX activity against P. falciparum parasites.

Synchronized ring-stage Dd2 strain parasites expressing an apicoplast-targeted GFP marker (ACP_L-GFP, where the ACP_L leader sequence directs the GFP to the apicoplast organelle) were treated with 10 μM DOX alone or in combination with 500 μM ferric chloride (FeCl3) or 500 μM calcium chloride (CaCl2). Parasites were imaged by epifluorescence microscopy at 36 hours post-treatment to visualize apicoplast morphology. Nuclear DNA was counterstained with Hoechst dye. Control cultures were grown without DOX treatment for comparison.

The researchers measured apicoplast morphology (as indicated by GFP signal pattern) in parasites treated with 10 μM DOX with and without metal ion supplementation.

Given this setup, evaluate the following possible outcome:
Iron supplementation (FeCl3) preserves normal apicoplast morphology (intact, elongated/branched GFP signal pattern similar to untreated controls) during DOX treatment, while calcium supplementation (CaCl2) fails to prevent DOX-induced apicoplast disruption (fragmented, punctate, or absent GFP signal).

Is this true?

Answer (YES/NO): YES